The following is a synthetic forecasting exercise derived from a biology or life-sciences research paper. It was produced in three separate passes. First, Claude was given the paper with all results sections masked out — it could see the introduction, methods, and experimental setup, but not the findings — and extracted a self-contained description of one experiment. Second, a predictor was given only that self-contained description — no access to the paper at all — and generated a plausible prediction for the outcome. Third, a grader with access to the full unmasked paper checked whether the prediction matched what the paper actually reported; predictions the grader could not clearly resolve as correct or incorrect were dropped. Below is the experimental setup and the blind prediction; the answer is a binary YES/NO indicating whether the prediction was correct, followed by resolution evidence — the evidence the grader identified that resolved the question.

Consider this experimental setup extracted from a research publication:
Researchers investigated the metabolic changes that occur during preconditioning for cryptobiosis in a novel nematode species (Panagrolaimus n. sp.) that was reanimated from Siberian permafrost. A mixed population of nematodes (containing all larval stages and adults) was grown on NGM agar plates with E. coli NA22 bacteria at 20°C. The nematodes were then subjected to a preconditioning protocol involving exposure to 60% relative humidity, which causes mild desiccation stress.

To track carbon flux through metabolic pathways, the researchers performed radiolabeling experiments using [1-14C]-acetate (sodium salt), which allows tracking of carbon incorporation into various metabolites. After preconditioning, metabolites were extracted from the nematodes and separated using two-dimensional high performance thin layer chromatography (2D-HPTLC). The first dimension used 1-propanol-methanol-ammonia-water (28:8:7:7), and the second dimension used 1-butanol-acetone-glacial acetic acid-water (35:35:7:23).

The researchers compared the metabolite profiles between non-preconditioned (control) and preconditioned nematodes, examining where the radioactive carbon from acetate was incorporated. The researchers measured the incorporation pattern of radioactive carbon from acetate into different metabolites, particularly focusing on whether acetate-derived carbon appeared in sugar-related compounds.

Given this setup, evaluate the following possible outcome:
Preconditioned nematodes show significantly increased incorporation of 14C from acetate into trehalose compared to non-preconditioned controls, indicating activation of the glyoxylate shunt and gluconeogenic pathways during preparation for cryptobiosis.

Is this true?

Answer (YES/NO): YES